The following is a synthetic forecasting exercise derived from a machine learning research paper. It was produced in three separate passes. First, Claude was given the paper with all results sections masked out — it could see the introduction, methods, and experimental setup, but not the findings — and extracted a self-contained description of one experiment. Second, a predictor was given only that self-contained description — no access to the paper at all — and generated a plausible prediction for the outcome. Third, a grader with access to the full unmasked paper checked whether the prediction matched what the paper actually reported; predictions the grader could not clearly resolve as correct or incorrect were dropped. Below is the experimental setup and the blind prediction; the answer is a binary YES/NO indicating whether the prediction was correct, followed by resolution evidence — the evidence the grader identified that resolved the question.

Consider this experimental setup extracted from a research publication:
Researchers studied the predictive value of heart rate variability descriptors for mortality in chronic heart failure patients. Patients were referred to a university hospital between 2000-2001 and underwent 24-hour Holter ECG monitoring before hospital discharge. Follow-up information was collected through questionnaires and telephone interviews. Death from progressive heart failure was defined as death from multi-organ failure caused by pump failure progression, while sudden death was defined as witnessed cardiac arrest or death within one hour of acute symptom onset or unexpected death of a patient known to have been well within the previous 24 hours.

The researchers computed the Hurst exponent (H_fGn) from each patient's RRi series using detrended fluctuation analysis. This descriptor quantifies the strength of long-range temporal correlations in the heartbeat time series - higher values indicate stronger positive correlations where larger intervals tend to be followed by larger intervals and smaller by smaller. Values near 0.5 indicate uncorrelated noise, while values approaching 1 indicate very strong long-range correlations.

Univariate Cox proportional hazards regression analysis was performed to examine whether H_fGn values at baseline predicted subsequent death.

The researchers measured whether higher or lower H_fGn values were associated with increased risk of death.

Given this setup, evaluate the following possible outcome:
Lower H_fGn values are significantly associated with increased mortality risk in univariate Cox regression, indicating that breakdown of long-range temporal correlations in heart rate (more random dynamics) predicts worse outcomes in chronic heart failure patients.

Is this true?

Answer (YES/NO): NO